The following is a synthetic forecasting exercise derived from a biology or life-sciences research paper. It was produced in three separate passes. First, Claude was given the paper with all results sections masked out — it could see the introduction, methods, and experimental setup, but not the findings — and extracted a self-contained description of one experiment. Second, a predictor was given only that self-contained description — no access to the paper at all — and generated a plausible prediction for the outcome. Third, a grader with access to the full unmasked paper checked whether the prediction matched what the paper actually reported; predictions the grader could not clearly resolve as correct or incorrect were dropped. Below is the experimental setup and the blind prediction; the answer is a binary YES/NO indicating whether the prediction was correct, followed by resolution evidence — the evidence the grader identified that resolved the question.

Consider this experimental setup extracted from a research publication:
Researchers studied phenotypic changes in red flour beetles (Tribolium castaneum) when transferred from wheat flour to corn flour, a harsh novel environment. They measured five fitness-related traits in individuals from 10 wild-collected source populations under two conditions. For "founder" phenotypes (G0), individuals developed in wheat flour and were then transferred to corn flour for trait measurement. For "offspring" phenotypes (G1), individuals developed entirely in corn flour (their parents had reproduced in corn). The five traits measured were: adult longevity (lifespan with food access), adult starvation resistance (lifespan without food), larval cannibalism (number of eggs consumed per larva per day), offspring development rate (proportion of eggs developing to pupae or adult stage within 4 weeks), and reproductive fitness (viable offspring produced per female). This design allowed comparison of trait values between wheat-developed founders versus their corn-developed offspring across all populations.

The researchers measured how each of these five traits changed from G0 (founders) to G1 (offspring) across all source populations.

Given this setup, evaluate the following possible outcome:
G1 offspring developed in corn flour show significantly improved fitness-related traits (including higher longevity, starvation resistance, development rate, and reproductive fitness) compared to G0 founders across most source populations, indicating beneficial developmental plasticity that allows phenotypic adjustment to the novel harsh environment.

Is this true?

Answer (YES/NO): NO